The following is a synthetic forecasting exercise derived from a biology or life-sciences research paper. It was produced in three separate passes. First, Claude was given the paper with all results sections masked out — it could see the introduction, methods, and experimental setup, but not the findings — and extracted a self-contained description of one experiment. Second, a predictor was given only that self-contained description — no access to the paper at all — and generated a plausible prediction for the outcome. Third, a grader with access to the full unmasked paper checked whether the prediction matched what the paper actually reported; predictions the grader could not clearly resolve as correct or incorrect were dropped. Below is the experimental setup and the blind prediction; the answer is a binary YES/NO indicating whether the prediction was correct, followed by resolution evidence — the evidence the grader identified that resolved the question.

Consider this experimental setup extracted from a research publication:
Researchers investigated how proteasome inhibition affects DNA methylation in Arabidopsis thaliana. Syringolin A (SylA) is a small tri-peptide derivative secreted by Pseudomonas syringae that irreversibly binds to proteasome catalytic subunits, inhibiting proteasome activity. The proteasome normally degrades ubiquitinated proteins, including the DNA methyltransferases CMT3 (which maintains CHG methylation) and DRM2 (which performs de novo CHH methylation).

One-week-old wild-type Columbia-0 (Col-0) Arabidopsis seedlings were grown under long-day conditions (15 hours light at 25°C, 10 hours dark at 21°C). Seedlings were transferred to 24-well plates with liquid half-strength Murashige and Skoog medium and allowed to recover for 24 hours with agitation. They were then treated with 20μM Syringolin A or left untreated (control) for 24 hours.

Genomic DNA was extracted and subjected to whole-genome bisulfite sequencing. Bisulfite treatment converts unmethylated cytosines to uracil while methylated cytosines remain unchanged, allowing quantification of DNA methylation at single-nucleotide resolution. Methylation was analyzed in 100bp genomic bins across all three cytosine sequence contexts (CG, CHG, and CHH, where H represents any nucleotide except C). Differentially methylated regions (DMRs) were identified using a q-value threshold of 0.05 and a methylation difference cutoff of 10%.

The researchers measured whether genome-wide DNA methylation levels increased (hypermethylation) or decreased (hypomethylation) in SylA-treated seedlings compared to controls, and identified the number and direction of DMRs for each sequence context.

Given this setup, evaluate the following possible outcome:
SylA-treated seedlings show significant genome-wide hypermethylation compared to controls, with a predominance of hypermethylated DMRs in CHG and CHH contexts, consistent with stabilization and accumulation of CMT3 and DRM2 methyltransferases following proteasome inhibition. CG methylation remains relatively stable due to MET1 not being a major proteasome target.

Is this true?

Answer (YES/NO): NO